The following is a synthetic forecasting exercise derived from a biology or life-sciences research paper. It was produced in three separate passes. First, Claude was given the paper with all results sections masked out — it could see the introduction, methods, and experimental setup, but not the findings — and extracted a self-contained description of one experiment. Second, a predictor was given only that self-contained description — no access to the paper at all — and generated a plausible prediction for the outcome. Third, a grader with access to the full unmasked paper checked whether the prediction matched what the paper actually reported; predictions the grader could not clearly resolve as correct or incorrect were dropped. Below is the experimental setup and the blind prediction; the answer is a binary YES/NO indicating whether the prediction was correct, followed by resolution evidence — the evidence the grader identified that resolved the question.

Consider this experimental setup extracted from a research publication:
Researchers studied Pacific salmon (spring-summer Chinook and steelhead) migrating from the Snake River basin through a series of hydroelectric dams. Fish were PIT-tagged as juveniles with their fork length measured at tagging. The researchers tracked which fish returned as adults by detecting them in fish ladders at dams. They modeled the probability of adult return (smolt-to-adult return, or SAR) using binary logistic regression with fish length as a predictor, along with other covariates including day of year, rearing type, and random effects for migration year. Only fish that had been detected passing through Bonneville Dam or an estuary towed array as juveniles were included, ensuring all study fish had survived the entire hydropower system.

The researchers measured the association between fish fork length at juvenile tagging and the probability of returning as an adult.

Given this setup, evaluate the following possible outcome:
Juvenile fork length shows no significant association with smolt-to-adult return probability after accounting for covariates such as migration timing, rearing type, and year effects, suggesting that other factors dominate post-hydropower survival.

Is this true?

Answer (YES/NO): NO